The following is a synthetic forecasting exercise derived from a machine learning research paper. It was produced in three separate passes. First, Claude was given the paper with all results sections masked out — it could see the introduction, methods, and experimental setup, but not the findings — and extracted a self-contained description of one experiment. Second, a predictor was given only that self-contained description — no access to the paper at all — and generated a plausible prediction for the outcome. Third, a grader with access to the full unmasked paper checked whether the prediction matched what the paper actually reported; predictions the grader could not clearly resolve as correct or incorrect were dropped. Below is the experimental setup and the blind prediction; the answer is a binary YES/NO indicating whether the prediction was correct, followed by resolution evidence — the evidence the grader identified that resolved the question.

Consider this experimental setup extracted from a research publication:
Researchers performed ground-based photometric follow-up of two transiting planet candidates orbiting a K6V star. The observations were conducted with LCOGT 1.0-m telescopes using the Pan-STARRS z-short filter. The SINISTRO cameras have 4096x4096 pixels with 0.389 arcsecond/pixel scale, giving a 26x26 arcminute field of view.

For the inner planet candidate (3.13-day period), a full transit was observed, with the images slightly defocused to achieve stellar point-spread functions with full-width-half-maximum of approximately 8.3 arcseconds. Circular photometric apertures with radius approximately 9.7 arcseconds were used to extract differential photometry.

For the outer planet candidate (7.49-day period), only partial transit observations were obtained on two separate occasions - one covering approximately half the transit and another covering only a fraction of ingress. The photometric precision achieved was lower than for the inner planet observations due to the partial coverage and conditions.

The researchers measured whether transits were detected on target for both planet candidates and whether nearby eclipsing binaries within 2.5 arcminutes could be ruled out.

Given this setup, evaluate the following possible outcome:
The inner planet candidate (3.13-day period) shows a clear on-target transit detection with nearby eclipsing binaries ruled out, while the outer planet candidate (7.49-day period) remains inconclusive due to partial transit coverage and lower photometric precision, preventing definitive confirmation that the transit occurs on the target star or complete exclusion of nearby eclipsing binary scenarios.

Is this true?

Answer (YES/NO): NO